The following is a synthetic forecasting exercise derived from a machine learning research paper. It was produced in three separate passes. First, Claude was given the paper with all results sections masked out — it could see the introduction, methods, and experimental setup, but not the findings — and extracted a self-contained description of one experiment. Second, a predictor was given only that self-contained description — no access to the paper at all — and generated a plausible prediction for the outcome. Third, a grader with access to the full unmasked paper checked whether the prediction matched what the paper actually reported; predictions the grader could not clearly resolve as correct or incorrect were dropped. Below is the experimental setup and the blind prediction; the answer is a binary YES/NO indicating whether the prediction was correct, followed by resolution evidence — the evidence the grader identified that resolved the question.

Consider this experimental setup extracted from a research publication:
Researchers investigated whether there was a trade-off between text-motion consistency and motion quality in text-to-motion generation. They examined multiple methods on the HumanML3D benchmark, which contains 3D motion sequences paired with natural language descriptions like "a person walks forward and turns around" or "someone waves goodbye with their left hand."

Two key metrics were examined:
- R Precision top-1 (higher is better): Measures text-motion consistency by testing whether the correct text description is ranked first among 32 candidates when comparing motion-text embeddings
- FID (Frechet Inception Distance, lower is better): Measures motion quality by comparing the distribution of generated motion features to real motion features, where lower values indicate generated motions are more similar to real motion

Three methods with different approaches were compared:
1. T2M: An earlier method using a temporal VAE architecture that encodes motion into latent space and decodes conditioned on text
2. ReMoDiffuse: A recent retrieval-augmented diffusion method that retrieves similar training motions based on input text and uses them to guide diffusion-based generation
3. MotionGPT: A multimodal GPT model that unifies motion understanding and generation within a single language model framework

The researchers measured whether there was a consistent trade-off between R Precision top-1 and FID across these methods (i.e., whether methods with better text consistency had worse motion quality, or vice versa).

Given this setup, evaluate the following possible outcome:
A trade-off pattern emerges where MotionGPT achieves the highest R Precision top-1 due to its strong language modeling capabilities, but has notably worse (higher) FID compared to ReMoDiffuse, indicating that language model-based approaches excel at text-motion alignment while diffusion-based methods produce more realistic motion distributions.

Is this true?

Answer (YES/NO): NO